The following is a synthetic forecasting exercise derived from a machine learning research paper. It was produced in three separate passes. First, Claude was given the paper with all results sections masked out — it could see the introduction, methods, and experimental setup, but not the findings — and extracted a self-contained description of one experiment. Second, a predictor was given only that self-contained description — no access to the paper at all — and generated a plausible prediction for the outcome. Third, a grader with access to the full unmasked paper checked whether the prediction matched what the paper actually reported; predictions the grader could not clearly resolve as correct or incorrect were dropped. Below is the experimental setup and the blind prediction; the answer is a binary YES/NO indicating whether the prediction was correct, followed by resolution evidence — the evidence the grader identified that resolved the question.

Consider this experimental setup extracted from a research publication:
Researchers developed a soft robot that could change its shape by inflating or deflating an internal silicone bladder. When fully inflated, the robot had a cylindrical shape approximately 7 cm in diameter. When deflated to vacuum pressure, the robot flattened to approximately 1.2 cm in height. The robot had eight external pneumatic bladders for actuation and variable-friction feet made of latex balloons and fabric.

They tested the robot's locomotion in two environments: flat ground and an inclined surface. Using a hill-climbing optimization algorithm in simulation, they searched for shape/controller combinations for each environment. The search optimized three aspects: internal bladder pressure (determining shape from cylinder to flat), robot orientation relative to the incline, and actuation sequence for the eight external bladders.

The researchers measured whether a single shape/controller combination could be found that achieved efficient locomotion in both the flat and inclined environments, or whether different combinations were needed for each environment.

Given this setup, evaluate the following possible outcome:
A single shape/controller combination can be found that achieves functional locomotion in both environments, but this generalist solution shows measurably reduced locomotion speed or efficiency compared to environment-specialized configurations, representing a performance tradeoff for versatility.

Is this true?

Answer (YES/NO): NO